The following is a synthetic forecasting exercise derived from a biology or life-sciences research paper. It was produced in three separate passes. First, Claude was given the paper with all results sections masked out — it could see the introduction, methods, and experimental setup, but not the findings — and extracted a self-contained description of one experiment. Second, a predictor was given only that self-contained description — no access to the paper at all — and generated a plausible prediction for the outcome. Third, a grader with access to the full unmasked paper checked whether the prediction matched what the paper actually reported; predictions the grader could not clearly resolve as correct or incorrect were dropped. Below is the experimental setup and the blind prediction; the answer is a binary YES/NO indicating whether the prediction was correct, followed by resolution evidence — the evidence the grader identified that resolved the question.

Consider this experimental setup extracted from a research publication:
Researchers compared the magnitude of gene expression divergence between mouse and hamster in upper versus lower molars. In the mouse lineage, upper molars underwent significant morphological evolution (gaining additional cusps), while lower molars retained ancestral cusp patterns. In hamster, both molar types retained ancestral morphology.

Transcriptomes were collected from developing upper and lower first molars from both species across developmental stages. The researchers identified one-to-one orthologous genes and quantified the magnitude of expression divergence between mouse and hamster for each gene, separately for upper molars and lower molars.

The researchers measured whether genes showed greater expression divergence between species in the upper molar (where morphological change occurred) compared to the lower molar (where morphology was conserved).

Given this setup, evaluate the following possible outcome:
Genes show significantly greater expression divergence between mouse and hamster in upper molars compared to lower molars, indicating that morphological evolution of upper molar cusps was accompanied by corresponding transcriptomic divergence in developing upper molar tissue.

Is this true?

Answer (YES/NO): NO